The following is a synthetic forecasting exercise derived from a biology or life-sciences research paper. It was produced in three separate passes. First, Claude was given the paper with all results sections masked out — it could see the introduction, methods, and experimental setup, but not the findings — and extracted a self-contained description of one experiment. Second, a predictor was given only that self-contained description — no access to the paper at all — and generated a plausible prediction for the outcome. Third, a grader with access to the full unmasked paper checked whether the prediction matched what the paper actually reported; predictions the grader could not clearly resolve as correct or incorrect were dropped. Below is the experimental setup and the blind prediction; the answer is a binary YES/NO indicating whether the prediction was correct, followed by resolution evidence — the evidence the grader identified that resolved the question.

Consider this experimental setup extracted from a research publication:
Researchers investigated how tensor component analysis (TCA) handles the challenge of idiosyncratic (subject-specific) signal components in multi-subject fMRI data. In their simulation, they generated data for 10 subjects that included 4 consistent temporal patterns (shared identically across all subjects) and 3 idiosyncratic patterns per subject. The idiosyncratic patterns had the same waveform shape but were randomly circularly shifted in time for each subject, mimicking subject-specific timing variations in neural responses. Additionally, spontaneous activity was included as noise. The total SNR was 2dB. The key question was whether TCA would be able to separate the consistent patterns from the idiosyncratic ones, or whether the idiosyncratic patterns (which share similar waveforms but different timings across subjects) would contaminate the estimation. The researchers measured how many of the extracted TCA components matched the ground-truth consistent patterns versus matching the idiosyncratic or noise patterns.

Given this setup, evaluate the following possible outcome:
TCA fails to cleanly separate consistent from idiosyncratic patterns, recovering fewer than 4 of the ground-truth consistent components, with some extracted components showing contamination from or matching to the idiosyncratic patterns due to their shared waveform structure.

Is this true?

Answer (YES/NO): NO